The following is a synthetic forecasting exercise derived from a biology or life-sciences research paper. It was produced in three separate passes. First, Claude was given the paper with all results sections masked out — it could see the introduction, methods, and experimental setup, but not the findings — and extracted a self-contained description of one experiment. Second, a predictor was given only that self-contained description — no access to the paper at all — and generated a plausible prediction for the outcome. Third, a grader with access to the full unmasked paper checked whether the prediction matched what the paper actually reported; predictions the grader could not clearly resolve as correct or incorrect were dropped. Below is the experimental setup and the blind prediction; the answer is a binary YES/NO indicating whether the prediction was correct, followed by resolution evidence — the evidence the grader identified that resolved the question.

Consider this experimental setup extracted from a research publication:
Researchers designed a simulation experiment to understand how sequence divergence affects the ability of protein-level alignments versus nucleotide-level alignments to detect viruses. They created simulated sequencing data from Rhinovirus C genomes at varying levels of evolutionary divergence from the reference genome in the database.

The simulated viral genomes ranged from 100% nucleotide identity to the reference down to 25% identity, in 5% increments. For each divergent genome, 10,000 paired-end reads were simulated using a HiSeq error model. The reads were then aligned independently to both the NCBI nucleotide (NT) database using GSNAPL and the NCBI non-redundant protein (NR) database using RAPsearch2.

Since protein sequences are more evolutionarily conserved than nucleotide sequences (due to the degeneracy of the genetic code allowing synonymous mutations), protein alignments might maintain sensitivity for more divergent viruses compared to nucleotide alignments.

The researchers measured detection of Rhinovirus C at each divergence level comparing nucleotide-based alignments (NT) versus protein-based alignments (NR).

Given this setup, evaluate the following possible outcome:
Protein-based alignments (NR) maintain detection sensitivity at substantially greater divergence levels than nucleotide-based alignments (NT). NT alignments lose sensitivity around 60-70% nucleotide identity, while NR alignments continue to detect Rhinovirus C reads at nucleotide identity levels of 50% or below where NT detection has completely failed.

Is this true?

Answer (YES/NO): NO